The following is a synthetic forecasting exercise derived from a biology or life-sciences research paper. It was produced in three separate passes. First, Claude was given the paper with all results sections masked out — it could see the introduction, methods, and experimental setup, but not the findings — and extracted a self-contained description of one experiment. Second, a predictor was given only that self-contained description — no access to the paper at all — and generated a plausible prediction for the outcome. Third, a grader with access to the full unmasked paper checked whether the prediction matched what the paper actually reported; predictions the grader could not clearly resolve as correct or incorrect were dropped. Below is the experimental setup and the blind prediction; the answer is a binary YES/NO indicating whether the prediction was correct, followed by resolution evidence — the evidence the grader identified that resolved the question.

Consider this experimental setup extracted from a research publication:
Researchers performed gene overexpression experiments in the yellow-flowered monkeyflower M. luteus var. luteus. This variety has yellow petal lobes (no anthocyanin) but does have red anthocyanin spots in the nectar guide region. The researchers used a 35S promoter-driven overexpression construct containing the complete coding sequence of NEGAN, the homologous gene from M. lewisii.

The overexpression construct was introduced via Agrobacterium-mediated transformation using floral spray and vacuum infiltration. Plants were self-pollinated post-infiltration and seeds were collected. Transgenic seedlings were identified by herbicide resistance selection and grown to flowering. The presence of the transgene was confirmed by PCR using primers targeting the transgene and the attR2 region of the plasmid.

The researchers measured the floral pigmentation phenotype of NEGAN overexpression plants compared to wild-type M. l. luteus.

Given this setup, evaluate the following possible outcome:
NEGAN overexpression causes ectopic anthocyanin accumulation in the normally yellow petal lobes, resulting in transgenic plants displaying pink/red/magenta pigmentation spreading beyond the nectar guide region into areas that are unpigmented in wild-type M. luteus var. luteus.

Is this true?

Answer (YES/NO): YES